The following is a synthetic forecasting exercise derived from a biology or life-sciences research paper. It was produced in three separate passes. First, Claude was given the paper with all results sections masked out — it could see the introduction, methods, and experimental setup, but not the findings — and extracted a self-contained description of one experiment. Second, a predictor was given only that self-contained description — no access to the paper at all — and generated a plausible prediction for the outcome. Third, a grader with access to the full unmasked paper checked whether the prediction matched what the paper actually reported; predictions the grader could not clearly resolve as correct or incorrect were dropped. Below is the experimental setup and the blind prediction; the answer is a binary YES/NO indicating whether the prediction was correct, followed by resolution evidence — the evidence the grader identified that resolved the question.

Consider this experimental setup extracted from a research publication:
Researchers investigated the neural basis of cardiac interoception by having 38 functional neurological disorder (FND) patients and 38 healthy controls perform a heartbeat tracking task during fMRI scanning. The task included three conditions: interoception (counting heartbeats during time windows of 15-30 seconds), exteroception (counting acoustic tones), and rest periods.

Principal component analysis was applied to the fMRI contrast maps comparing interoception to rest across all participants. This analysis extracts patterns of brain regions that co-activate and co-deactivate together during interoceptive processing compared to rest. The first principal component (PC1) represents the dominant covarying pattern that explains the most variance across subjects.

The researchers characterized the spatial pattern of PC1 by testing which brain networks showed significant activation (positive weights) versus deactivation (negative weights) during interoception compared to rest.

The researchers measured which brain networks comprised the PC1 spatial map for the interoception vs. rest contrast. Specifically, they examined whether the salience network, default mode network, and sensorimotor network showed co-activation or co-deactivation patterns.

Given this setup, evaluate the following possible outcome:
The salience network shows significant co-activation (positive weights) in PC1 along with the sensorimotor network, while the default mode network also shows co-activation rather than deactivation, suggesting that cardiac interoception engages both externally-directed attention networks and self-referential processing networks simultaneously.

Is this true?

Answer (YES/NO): NO